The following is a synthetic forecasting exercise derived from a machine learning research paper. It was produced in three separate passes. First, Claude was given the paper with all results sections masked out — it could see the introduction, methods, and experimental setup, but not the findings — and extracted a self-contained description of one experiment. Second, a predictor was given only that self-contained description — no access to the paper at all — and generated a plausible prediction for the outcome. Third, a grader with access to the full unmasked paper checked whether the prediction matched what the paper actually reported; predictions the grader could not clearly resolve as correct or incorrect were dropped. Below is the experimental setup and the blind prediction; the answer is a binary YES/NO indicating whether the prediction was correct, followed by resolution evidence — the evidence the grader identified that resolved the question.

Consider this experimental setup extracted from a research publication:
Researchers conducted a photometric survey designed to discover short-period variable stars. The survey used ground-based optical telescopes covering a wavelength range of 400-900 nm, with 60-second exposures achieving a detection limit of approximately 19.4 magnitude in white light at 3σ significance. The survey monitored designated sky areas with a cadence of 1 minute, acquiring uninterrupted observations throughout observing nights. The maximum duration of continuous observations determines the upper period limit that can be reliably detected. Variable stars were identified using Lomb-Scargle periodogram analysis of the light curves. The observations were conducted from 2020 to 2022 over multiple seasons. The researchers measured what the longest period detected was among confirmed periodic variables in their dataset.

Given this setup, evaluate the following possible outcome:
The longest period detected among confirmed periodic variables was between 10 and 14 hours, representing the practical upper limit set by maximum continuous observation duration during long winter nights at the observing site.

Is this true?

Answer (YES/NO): NO